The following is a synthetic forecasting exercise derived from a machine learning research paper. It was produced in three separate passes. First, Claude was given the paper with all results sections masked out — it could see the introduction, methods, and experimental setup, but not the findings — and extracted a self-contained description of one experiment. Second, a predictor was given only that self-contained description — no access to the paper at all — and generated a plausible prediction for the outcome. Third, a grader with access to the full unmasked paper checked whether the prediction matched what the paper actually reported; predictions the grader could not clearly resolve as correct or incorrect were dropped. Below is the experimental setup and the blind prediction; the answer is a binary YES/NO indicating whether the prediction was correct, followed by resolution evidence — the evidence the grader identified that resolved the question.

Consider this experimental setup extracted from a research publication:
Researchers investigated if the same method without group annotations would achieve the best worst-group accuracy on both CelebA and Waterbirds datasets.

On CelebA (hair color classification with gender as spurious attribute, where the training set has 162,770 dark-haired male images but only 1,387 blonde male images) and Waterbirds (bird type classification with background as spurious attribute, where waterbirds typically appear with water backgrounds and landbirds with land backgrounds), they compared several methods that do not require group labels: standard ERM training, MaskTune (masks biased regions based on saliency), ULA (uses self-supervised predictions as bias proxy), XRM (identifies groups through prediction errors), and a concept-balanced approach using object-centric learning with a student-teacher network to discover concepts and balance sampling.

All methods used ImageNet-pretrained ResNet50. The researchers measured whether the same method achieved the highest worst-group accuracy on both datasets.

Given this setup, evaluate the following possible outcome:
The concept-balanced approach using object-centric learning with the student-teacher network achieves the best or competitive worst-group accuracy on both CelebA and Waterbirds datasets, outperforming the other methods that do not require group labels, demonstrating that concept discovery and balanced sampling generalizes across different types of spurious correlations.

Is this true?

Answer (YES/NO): NO